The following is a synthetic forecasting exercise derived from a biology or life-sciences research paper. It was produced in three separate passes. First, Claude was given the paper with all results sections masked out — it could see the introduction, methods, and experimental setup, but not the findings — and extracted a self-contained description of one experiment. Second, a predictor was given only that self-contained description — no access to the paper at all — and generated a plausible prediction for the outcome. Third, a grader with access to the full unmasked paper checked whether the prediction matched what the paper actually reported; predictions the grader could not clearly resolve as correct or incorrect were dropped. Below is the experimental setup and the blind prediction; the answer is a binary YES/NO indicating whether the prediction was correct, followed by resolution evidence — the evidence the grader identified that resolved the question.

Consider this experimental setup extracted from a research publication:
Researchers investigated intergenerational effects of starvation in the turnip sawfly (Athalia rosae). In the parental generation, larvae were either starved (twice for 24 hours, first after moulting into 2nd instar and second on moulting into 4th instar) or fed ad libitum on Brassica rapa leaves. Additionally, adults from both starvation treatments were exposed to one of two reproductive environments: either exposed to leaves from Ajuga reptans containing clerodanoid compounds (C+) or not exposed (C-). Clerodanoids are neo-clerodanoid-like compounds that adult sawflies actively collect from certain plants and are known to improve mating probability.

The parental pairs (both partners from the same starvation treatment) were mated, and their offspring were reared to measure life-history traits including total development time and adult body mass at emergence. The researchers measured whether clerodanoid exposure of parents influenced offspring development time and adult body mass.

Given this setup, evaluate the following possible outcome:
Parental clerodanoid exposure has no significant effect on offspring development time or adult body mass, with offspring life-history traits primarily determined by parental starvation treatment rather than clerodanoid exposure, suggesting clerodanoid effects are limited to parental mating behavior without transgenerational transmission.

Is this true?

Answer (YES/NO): YES